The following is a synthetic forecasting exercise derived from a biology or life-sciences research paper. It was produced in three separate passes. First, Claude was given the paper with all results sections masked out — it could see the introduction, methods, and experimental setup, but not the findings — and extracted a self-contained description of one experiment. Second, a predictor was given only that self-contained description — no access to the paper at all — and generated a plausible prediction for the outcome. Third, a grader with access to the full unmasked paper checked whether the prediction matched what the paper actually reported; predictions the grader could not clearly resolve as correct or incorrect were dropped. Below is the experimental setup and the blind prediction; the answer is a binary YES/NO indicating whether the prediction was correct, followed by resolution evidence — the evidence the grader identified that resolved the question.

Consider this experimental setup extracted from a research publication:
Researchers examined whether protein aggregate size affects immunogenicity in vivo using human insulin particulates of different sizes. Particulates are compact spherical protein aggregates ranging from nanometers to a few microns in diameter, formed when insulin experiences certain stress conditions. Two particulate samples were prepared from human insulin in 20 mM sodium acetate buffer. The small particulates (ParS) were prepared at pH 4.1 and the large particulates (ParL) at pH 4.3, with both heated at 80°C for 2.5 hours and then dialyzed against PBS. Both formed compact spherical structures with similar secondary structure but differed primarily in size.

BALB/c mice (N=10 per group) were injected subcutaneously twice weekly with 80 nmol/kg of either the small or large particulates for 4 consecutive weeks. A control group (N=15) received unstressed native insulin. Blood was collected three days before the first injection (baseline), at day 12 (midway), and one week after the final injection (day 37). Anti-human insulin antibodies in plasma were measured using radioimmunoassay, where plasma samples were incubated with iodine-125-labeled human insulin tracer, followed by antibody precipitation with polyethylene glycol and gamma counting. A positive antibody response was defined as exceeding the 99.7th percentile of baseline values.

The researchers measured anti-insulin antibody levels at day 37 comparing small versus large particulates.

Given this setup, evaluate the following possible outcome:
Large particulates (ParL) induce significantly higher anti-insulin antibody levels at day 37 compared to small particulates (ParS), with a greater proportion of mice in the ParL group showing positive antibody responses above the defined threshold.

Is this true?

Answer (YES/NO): YES